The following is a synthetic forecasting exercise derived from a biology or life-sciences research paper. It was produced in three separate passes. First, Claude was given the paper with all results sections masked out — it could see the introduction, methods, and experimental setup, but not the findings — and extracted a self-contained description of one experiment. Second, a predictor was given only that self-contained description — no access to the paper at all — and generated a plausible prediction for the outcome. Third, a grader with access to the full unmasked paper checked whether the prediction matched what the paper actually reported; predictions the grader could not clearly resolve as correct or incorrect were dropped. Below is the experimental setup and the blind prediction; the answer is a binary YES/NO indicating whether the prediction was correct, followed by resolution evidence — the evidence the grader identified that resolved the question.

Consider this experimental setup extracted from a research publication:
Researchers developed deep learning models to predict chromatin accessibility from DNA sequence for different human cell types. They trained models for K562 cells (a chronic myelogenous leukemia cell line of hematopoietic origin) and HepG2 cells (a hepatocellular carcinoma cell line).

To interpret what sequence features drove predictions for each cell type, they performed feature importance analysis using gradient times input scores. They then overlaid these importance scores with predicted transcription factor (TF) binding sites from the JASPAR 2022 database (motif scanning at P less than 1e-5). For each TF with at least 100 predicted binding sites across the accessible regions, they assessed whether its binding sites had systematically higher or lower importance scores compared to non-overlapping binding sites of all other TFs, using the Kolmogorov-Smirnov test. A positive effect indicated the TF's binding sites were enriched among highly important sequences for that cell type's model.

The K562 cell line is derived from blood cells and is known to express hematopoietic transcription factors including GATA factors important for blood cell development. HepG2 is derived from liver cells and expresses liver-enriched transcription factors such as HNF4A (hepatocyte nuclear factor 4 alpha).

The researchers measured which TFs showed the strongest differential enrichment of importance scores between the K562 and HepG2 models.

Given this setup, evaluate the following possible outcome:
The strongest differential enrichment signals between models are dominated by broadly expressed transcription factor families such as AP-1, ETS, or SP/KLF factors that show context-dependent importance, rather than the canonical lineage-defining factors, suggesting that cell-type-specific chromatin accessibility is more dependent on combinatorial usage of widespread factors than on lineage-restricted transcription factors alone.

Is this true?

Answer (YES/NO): NO